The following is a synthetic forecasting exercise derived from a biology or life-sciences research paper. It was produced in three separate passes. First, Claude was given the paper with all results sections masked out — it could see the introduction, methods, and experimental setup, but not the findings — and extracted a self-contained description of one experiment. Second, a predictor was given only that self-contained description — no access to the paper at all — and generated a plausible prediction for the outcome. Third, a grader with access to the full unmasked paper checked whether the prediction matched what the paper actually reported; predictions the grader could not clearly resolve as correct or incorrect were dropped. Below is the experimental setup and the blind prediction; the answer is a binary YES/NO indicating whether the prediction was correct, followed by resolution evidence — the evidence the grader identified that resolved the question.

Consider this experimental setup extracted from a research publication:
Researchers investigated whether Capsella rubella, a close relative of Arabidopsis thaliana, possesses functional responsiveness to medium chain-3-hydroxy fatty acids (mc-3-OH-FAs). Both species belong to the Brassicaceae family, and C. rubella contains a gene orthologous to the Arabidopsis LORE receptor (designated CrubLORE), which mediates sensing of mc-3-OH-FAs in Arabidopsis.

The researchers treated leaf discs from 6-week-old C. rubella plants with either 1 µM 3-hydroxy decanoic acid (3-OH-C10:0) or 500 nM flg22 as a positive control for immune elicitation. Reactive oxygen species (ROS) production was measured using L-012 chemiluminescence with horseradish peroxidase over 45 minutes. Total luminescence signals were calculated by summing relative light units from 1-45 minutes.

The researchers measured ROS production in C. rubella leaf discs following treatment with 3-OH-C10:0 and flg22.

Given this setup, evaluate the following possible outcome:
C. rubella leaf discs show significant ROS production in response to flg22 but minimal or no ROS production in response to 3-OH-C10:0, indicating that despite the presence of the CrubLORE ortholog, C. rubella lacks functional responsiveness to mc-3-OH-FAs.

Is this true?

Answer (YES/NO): NO